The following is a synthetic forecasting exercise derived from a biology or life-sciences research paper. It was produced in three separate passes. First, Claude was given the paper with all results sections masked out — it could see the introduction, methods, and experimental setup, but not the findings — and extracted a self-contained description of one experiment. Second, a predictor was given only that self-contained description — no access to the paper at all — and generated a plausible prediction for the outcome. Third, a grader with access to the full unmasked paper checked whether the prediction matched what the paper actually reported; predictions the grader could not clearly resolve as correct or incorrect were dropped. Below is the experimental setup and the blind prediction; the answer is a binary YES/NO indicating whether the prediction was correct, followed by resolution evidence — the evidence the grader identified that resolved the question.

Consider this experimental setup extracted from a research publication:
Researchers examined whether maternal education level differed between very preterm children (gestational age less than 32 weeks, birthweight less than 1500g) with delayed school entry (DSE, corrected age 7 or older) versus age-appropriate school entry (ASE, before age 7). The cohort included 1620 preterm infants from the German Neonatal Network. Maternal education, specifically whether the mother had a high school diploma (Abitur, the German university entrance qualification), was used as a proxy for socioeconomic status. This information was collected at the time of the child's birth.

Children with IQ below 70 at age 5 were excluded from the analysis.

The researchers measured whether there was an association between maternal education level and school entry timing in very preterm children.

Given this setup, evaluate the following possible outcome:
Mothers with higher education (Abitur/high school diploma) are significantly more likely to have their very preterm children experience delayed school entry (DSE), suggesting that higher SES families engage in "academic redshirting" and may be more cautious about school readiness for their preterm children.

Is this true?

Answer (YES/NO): NO